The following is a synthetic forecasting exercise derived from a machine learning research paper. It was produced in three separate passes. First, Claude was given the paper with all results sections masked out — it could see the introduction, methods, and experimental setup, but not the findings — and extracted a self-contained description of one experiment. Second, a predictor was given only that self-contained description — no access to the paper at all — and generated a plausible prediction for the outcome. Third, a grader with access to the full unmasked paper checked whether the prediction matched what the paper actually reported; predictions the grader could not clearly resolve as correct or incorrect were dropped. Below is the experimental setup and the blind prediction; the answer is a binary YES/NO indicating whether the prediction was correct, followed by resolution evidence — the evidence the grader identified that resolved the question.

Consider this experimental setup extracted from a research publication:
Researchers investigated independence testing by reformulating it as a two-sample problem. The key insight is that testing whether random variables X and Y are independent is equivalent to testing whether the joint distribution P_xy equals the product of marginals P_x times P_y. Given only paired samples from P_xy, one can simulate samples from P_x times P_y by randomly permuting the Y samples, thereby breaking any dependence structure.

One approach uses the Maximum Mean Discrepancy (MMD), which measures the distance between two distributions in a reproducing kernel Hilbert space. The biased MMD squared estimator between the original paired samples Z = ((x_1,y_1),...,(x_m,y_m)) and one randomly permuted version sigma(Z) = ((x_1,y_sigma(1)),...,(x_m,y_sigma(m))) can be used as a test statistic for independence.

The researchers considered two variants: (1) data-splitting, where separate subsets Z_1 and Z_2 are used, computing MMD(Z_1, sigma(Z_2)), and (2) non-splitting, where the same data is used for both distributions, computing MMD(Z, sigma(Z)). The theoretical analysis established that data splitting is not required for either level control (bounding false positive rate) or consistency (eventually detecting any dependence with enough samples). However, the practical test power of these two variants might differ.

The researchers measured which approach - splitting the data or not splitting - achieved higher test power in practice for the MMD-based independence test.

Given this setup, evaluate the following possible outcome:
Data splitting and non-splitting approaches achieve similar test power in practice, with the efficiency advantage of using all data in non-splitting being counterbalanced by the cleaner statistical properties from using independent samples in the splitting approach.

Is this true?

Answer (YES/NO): NO